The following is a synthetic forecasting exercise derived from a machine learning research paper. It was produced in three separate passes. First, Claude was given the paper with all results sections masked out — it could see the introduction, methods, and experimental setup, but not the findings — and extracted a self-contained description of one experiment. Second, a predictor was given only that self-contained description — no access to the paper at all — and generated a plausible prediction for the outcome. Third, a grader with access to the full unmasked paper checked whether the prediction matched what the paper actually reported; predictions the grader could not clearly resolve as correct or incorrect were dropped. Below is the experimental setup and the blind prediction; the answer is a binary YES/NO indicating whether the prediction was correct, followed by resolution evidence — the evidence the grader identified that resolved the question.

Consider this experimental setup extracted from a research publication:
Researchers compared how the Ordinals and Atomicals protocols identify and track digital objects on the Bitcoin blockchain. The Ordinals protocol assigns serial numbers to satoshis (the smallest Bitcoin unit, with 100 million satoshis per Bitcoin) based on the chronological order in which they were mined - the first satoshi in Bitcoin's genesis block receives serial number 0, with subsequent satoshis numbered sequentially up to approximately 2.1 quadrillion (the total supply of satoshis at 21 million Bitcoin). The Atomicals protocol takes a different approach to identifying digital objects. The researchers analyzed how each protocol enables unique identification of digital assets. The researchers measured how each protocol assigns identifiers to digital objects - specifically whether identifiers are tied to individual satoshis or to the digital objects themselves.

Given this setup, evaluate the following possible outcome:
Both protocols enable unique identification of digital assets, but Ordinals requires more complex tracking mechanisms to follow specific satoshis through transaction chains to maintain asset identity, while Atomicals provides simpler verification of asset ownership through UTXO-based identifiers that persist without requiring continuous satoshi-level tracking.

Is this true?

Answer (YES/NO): NO